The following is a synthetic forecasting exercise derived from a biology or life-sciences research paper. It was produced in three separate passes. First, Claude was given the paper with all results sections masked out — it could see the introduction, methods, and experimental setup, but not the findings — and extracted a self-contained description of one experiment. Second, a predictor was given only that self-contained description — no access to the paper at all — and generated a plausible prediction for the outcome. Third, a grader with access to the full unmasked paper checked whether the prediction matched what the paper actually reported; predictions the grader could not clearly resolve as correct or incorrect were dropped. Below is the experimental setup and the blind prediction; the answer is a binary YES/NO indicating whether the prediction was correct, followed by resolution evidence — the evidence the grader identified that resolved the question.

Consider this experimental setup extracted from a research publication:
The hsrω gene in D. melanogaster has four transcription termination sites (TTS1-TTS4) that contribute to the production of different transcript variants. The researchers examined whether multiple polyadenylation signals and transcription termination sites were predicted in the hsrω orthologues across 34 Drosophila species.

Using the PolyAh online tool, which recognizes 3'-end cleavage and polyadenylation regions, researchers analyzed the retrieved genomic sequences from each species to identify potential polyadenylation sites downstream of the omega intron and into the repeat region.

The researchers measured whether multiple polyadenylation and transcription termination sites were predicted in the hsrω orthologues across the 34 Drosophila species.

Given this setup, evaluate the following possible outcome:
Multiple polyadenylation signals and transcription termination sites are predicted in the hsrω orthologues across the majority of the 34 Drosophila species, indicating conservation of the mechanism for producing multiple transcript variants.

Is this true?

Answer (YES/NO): NO